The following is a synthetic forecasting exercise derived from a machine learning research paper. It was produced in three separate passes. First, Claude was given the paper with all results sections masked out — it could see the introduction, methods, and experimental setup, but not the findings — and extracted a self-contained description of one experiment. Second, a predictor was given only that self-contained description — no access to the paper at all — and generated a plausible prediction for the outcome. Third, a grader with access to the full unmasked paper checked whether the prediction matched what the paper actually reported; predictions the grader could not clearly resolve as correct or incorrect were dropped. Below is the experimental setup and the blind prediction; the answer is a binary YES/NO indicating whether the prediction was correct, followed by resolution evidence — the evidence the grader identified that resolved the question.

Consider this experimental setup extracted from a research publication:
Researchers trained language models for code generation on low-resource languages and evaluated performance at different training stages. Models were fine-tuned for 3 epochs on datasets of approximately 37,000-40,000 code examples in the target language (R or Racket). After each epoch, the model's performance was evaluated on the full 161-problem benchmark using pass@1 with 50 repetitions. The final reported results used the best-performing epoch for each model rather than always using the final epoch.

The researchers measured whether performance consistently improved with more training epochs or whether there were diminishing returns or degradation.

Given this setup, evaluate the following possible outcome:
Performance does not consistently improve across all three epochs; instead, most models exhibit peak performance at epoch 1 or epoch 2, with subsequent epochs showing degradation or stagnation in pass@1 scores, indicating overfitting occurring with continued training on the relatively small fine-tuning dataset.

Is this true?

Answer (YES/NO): YES